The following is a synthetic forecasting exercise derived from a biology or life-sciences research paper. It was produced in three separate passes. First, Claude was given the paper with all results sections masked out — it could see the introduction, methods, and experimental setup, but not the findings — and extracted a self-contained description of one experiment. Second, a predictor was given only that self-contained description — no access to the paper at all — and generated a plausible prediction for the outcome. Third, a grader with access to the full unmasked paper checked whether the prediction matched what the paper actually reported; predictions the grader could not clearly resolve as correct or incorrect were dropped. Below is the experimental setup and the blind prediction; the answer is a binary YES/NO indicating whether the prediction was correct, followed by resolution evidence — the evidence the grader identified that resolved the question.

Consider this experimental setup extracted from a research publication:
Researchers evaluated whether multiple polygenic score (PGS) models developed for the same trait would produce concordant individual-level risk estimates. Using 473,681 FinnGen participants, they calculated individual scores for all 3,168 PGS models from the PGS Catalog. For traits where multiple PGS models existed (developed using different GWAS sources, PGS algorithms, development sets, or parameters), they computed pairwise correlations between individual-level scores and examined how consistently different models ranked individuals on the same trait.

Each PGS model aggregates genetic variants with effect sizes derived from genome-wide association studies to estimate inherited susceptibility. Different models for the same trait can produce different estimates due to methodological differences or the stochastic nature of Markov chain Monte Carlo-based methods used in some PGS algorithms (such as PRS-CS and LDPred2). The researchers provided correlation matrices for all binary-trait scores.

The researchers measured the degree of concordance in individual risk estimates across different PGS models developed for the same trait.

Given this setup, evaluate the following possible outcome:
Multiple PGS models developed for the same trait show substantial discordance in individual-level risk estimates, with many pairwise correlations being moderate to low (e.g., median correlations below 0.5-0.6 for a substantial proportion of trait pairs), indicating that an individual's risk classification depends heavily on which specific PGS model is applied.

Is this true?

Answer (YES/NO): YES